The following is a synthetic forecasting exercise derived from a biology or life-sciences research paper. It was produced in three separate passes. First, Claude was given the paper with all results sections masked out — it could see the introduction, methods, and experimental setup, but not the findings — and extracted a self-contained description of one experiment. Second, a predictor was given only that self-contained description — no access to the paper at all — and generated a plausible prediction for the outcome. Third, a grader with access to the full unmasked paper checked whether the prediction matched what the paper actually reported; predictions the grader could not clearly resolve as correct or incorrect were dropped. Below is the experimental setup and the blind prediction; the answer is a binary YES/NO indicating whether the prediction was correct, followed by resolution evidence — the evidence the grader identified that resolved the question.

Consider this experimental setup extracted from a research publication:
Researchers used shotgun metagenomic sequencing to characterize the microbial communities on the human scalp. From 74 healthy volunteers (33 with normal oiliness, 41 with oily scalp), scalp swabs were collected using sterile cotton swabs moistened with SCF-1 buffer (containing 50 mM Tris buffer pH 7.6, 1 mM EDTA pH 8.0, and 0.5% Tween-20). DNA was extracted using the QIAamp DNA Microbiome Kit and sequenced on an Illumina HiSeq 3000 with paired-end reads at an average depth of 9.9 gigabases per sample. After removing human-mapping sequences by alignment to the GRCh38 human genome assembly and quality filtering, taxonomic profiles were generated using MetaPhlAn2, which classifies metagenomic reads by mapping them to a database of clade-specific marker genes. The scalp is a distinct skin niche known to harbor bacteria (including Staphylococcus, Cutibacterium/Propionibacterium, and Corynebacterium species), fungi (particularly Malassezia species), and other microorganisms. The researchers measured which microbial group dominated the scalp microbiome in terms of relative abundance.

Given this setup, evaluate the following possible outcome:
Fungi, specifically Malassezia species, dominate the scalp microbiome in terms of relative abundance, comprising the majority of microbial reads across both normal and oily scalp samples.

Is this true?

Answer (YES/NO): NO